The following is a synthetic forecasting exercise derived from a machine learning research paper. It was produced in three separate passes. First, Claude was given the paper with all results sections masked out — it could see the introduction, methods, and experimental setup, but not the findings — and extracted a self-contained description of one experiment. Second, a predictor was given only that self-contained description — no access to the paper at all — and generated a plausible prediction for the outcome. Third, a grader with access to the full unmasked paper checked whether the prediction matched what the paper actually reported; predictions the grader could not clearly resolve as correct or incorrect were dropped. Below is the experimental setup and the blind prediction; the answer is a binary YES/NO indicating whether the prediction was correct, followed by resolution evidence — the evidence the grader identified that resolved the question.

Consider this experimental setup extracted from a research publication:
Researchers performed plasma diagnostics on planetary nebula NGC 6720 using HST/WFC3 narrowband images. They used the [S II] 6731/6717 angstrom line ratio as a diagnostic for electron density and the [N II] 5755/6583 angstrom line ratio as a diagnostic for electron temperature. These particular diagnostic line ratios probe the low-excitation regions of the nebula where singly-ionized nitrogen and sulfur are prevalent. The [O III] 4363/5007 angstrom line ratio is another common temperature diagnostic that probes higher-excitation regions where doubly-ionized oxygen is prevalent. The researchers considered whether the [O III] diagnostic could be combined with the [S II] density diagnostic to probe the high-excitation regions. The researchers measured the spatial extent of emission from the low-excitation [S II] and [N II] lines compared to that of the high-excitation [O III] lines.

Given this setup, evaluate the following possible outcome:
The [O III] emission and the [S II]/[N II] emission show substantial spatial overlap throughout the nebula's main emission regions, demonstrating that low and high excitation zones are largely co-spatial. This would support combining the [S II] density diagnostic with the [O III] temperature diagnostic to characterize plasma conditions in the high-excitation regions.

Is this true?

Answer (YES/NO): NO